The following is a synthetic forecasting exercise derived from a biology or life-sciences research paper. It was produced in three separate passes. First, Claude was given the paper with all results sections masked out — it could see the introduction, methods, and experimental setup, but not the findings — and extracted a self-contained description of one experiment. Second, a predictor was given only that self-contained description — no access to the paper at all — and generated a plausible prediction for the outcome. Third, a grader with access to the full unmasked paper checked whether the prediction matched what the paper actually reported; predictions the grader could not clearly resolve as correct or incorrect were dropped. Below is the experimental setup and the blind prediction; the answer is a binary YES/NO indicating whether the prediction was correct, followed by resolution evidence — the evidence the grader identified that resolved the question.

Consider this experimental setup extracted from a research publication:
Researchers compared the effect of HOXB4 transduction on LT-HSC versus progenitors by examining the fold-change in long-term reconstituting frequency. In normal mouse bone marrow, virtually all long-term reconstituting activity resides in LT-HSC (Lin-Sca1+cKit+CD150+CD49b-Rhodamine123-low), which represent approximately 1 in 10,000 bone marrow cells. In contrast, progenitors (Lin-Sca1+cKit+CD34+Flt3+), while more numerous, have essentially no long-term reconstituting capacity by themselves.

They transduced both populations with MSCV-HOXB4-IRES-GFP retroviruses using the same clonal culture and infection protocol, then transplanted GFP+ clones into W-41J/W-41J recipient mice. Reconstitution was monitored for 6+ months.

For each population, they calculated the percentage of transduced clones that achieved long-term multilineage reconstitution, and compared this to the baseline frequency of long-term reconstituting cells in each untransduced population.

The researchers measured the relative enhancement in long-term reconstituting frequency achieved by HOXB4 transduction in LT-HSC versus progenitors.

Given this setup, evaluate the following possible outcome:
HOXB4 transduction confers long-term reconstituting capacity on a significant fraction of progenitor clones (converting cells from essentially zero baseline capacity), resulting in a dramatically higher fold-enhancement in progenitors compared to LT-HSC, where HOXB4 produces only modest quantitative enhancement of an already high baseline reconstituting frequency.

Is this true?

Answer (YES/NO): NO